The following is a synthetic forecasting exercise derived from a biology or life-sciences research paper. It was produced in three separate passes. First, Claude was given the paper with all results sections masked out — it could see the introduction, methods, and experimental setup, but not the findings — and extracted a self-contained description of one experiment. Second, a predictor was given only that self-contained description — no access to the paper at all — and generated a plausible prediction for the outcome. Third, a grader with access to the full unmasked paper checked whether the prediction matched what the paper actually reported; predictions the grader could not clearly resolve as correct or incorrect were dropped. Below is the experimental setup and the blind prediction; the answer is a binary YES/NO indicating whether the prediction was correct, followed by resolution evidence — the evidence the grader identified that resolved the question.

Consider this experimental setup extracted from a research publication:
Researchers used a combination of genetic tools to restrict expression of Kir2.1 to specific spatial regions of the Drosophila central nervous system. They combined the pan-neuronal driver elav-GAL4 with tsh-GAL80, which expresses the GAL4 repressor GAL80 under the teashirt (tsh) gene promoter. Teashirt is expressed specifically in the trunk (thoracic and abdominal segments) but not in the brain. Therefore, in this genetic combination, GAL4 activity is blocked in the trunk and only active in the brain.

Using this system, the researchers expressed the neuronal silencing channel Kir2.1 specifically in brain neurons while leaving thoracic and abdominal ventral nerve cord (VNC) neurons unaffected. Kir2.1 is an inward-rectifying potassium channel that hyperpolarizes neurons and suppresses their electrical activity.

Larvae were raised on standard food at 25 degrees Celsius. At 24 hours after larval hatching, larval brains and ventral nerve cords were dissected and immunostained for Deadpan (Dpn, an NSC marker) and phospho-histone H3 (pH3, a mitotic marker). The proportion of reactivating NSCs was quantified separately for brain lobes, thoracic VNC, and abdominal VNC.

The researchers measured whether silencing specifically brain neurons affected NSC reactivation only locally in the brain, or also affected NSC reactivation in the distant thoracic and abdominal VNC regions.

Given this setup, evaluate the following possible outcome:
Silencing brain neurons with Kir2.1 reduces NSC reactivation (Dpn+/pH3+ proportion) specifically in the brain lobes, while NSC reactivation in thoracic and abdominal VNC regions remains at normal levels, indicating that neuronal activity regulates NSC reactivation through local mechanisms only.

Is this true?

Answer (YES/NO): NO